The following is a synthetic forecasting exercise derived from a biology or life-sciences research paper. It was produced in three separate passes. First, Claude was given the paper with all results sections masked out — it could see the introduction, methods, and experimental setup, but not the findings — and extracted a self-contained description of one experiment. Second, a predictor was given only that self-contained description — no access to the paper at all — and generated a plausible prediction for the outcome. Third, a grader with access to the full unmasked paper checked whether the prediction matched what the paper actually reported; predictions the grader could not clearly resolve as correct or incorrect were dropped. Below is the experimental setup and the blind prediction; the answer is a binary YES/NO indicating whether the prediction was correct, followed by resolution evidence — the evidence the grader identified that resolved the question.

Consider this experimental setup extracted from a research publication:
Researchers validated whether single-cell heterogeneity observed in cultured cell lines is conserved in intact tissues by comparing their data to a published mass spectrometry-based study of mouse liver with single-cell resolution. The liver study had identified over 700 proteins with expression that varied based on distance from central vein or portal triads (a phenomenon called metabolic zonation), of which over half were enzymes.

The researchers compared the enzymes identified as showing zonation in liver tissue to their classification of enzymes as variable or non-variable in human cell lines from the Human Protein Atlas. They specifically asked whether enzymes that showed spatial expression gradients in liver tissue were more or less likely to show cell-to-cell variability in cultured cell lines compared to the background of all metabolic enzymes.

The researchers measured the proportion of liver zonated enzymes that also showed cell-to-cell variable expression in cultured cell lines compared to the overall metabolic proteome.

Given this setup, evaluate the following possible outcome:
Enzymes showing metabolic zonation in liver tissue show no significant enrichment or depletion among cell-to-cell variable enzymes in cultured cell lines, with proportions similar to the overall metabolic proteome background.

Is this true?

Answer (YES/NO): NO